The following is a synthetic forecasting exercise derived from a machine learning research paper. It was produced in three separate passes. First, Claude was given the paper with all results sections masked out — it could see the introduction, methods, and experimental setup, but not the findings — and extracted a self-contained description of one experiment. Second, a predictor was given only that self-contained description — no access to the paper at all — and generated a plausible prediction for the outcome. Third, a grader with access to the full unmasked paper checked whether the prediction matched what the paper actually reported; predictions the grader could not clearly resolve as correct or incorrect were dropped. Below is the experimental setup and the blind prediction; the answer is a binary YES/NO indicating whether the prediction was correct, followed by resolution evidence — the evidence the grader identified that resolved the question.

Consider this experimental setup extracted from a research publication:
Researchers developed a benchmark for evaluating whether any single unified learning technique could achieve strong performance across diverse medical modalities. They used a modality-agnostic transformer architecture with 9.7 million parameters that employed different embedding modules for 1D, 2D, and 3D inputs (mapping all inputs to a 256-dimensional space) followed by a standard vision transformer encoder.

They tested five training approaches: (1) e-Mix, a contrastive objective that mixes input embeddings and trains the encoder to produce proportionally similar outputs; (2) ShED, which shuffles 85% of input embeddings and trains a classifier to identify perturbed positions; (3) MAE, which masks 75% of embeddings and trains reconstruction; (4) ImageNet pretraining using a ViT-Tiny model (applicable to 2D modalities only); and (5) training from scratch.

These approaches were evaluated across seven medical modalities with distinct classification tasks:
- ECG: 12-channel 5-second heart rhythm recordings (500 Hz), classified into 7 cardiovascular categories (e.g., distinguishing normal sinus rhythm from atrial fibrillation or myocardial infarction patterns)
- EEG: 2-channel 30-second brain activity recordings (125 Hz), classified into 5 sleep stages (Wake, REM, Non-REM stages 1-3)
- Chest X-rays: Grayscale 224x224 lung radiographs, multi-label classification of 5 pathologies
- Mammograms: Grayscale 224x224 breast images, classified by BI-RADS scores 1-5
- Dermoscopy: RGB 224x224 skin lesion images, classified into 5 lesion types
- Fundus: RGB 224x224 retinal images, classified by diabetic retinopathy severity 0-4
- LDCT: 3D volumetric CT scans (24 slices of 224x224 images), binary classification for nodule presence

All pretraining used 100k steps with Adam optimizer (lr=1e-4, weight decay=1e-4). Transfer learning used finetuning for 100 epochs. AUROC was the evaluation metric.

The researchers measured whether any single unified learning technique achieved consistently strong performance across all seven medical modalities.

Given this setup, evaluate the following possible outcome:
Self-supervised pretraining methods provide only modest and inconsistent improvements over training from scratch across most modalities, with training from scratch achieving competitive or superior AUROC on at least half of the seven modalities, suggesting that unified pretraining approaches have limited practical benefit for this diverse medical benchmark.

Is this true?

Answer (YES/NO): NO